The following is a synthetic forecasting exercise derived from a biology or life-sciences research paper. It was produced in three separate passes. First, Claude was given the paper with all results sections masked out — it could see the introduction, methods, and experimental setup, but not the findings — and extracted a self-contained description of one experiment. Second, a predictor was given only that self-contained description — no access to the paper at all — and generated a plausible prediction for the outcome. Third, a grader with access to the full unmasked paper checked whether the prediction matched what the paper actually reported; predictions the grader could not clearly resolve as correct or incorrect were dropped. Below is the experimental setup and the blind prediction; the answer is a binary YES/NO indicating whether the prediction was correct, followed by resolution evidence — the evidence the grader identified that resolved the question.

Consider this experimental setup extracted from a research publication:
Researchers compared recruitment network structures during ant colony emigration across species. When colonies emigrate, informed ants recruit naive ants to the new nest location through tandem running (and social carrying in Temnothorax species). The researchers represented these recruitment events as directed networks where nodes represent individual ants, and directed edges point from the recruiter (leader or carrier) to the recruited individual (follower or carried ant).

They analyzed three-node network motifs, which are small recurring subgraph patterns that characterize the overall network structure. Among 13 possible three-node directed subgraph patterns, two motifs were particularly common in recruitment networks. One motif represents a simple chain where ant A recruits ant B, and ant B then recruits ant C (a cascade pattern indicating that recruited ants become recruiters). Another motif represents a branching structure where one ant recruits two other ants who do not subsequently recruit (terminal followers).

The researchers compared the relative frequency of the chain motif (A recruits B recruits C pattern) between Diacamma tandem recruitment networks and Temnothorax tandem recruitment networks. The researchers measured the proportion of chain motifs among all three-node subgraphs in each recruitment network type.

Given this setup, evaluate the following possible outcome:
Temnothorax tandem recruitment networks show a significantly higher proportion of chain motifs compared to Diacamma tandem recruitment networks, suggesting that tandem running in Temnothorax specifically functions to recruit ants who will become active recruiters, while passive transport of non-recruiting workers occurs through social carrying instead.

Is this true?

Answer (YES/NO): YES